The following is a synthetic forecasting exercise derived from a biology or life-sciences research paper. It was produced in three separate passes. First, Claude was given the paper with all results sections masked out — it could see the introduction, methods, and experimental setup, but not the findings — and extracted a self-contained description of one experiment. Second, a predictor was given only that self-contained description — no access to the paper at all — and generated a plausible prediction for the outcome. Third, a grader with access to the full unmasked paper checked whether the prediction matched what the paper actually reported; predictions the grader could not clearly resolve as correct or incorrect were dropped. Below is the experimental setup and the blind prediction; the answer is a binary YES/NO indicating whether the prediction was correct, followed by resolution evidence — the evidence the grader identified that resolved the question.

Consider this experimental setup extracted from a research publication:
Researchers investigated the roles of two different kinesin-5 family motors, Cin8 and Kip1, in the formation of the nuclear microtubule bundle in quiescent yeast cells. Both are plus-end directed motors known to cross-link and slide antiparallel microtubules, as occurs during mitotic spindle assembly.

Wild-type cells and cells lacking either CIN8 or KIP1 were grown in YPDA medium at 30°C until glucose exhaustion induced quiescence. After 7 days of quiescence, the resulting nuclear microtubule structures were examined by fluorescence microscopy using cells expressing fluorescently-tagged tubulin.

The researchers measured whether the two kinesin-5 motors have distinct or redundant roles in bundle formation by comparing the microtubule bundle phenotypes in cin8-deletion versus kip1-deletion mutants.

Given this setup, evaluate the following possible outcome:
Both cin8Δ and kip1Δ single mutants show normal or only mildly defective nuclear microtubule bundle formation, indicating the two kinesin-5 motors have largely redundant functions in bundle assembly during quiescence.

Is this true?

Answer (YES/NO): NO